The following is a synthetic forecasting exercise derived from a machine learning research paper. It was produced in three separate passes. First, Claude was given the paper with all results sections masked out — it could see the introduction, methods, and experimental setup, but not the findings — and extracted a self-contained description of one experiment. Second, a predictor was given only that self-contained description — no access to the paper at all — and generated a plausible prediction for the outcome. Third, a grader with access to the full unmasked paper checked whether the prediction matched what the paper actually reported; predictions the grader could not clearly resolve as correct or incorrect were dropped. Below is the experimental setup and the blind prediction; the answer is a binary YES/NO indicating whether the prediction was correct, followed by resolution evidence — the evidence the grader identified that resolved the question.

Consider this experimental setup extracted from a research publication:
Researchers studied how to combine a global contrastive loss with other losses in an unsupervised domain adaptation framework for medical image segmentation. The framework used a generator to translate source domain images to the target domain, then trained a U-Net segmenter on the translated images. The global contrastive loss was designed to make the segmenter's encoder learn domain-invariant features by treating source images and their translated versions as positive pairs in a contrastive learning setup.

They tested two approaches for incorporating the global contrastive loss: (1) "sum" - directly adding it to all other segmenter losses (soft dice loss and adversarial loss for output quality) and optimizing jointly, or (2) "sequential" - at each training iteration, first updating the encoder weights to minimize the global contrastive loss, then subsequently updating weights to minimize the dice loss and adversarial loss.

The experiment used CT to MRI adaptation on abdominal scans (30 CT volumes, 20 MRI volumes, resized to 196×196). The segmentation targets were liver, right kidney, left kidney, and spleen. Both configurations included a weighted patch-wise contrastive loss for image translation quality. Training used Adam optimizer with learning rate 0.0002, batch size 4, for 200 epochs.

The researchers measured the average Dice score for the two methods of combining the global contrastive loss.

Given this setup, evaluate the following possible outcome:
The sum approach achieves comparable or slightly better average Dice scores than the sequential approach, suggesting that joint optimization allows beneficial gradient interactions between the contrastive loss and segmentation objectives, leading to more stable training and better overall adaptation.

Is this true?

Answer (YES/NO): NO